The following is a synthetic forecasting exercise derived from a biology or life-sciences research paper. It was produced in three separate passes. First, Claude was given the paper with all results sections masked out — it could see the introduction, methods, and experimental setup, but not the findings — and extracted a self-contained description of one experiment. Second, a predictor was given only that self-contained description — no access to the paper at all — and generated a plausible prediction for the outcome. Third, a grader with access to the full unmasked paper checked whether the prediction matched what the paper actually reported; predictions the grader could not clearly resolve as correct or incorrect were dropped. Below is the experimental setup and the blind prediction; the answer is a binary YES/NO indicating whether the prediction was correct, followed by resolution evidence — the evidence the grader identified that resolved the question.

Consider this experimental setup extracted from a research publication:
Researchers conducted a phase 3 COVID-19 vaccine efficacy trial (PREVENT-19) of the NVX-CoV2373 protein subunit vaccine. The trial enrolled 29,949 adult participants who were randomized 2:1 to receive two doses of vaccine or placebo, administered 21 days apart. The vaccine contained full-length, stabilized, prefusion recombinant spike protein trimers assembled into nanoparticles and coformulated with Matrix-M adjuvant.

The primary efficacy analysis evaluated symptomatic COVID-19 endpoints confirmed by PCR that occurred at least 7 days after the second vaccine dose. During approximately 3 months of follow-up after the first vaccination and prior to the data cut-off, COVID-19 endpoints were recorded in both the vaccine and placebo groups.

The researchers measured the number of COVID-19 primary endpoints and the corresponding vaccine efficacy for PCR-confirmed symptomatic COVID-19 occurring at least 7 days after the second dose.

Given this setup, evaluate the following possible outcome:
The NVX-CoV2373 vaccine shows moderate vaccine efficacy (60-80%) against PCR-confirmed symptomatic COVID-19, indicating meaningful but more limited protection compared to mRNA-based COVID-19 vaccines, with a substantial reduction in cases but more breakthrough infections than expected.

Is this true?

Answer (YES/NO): NO